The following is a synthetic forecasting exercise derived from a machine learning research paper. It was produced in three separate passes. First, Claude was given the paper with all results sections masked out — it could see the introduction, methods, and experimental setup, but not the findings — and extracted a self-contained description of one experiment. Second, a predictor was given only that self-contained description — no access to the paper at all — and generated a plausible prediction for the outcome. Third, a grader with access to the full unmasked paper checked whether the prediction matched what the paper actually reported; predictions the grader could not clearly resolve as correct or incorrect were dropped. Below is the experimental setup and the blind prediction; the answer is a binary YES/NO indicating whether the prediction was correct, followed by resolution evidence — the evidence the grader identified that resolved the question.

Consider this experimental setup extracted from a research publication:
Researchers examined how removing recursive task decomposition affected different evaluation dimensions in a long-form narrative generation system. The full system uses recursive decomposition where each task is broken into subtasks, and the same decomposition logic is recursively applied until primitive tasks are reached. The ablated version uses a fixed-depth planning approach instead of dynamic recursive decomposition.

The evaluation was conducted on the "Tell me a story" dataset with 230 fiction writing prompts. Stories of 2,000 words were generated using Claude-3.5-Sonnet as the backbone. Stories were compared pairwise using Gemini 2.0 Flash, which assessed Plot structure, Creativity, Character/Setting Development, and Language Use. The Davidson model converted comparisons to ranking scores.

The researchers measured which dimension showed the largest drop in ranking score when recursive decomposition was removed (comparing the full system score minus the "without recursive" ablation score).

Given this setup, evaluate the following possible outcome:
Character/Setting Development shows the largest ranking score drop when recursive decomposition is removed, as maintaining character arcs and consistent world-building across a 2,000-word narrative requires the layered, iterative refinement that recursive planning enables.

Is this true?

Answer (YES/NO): YES